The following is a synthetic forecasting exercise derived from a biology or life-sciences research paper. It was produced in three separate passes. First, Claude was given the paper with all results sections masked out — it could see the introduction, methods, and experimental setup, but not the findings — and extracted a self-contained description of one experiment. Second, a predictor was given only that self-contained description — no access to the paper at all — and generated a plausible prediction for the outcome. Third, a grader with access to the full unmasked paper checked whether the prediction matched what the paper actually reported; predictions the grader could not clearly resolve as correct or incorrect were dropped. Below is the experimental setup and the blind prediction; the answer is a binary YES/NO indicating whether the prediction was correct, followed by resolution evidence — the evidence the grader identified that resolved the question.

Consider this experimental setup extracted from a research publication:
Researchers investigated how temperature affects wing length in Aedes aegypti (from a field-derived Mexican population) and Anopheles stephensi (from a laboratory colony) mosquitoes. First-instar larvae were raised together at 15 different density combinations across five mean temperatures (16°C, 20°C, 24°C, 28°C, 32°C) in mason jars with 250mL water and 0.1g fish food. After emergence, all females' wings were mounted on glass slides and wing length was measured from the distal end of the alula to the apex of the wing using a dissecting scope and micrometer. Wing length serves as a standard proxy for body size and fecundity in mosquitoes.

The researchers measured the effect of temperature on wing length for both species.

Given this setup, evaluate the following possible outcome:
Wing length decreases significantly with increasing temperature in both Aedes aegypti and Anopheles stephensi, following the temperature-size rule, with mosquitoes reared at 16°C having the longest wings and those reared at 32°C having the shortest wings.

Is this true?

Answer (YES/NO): YES